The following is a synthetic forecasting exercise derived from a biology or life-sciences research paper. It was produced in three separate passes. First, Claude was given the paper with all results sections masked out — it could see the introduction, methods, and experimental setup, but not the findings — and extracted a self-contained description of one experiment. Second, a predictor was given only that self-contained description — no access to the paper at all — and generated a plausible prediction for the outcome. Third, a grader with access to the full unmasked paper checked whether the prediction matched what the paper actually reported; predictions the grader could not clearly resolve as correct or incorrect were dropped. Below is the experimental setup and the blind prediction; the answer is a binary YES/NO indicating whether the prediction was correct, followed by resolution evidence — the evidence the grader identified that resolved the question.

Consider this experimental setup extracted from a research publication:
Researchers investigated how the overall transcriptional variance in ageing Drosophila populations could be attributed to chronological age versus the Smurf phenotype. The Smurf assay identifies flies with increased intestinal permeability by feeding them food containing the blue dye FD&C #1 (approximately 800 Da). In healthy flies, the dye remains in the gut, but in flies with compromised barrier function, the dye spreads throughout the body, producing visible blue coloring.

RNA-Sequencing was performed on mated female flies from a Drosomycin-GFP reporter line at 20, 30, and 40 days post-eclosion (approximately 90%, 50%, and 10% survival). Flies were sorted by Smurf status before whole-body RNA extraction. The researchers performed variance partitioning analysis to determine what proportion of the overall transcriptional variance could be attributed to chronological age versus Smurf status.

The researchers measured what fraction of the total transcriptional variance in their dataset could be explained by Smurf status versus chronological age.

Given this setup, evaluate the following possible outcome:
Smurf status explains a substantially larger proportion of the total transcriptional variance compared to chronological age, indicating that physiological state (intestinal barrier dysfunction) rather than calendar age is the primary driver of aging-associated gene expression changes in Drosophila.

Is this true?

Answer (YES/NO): YES